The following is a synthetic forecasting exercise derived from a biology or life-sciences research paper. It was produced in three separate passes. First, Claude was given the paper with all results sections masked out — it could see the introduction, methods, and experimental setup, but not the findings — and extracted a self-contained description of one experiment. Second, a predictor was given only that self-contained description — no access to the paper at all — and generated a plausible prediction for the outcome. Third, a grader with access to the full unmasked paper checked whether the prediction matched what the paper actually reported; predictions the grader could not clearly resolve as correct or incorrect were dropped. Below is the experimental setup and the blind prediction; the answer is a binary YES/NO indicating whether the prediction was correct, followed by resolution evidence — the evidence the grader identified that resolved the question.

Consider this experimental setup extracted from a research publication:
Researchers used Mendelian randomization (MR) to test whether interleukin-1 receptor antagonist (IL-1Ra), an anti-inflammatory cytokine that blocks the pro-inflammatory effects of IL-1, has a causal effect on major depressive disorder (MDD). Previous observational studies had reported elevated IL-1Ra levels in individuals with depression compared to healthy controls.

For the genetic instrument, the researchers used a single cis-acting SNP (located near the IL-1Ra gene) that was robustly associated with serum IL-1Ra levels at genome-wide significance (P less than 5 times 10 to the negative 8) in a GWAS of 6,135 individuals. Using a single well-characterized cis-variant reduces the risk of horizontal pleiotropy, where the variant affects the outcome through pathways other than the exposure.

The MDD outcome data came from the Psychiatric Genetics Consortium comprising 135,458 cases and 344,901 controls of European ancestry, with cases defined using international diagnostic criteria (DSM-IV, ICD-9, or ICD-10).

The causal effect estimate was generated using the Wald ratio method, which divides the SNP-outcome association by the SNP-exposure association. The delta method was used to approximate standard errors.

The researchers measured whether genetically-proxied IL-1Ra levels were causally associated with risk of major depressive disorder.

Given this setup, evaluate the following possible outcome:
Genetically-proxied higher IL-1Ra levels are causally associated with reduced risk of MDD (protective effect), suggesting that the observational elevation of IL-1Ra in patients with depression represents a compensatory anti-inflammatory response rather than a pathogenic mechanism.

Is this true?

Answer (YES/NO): NO